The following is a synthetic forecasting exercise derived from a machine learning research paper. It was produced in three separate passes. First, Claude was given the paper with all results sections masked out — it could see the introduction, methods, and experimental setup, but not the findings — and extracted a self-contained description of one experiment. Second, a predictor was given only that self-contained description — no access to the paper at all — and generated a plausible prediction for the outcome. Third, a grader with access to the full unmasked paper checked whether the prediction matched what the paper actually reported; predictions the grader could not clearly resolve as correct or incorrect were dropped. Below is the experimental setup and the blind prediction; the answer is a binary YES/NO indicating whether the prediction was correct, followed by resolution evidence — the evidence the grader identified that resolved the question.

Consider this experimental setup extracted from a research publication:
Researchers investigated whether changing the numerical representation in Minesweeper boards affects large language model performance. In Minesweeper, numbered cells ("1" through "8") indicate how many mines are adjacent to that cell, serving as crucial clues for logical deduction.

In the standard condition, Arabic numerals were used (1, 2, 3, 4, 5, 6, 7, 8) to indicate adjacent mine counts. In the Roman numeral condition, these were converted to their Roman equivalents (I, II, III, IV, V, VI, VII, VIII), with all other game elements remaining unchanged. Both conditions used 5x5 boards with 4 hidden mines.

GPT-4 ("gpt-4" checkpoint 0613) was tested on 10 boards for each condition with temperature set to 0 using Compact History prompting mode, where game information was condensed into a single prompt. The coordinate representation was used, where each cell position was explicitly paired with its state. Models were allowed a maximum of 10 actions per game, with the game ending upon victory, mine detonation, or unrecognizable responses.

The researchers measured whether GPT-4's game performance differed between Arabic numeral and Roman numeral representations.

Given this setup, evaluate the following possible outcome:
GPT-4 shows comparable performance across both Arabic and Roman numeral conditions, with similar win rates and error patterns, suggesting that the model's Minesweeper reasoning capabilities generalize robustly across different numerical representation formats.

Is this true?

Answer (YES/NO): YES